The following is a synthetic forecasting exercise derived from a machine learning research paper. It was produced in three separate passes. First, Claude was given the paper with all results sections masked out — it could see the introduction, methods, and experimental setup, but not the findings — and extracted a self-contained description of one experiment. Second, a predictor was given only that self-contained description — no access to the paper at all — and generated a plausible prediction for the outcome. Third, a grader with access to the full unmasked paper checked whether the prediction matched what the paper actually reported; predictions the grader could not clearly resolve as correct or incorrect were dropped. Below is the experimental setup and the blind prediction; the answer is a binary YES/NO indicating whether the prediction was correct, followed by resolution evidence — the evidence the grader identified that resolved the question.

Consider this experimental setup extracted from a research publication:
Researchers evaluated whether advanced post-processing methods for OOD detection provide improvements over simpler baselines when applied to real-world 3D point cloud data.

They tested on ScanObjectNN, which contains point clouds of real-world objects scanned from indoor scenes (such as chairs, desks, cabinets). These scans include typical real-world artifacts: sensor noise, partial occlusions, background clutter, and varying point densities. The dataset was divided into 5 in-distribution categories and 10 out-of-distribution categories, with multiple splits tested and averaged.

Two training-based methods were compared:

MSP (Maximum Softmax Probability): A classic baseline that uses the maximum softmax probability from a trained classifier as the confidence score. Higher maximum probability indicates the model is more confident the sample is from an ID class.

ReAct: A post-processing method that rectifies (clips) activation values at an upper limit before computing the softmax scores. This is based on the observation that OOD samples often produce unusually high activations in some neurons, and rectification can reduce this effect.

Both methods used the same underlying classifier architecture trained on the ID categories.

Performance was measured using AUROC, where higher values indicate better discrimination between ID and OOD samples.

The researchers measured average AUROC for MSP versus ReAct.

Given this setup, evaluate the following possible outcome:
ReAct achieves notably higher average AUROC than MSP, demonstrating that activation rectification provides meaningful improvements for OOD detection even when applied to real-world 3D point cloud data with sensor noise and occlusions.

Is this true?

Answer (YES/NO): NO